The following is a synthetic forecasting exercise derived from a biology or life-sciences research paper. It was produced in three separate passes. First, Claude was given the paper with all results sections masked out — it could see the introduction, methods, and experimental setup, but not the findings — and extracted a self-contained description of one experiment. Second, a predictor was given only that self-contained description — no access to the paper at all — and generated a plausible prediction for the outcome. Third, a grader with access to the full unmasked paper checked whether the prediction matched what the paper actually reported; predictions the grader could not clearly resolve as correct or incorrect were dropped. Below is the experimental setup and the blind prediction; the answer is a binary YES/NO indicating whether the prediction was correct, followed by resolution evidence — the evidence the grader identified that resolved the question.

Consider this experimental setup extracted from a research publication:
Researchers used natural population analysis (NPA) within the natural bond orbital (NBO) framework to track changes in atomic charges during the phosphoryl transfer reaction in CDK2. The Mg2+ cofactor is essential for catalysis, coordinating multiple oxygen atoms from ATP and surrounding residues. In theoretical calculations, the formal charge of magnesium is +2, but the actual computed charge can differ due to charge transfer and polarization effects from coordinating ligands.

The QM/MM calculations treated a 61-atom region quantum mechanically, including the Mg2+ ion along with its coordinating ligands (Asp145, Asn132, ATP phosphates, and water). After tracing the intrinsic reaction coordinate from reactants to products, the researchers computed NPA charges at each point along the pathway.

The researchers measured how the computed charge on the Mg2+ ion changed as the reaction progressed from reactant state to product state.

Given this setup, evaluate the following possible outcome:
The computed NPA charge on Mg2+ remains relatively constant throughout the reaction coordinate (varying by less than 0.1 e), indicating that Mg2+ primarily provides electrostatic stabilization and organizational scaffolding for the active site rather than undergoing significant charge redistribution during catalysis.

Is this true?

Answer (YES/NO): NO